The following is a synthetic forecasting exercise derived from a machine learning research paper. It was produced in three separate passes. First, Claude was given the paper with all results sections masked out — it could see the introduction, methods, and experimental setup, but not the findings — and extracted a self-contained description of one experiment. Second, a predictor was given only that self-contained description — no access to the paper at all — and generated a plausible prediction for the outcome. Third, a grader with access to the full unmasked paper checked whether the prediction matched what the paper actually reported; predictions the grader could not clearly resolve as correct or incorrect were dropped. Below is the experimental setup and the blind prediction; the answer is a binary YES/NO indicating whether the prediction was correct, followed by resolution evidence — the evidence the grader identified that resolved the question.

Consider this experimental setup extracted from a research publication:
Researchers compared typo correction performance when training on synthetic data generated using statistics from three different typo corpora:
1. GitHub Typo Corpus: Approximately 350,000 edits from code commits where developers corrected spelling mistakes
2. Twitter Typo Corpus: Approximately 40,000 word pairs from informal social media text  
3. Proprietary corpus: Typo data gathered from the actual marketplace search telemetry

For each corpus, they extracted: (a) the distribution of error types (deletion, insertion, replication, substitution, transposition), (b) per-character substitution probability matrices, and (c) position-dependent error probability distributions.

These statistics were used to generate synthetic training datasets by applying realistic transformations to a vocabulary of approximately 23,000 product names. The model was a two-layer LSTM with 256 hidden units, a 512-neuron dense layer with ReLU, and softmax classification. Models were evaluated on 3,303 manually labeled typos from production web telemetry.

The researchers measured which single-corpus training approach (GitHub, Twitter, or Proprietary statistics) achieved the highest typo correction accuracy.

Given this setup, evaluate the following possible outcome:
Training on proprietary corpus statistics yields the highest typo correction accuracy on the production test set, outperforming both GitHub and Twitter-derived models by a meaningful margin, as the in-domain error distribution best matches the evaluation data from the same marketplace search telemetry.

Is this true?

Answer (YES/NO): NO